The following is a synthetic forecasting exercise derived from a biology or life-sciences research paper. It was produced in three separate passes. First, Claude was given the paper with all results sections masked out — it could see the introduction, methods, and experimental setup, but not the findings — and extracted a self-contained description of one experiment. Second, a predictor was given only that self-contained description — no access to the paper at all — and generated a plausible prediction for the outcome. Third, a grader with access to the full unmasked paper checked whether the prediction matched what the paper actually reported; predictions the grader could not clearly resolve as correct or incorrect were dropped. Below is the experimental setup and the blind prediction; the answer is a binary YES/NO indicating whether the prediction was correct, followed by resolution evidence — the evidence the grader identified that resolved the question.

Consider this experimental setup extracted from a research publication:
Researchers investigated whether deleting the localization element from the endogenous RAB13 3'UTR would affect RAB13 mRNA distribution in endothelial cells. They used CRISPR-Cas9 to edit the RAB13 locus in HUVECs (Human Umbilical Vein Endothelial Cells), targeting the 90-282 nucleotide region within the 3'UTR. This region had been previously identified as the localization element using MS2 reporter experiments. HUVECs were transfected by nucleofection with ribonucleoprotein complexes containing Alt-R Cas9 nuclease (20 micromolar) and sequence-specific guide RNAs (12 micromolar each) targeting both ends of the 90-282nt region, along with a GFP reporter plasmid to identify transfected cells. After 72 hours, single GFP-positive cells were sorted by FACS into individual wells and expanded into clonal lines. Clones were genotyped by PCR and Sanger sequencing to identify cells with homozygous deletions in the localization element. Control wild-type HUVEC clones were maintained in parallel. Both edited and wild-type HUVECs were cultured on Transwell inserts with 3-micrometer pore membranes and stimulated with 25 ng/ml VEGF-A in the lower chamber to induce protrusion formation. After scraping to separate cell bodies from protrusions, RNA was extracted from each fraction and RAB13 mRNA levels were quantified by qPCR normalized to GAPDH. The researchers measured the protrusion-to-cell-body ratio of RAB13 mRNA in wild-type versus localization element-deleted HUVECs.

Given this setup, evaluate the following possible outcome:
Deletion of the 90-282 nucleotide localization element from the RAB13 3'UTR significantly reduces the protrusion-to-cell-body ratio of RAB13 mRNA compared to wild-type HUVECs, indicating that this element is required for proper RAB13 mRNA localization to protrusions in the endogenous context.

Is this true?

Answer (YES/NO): YES